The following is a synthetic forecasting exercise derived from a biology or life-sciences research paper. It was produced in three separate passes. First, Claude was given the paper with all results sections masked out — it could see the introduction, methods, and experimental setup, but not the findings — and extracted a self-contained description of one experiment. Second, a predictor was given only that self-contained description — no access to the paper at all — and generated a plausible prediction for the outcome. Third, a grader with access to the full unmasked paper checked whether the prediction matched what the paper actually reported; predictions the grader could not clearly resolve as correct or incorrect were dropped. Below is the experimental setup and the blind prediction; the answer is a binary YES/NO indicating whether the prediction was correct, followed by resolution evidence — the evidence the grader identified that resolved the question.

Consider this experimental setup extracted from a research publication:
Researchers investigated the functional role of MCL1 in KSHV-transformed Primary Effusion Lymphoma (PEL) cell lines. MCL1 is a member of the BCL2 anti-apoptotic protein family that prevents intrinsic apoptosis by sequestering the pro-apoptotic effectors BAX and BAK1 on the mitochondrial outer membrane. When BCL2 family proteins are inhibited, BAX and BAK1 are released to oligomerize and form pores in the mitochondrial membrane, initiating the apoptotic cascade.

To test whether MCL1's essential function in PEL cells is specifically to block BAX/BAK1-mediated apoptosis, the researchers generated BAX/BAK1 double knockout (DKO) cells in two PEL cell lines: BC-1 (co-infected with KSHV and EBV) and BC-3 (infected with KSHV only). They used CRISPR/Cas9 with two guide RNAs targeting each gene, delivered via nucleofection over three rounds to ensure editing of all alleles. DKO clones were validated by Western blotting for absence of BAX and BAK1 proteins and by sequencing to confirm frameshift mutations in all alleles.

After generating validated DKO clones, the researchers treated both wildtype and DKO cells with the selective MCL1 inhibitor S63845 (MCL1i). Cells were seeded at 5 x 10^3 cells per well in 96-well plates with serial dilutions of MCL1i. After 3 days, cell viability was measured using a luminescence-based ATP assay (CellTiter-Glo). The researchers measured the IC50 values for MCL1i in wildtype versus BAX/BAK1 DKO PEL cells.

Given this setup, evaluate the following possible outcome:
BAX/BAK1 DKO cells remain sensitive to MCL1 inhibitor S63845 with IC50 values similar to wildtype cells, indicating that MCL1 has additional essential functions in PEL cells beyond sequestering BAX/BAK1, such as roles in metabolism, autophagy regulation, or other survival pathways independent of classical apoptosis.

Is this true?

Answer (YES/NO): NO